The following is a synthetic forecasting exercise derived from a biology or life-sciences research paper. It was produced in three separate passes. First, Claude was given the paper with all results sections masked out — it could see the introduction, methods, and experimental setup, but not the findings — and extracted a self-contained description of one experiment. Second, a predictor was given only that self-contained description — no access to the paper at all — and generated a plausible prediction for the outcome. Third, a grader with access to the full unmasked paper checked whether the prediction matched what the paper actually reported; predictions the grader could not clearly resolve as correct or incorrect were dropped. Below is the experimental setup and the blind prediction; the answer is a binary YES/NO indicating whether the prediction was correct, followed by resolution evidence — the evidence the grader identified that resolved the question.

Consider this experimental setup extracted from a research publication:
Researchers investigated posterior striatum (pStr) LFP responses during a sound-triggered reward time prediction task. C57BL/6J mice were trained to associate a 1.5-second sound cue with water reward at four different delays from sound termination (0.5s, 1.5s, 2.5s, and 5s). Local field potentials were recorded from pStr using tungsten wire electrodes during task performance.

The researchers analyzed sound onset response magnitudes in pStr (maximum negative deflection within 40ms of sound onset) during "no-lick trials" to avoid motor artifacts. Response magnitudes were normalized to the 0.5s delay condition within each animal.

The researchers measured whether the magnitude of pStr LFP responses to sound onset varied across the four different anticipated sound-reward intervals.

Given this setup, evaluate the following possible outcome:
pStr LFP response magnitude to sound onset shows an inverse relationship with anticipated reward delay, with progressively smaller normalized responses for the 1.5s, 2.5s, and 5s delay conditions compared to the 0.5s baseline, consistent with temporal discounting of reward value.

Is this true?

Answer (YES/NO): NO